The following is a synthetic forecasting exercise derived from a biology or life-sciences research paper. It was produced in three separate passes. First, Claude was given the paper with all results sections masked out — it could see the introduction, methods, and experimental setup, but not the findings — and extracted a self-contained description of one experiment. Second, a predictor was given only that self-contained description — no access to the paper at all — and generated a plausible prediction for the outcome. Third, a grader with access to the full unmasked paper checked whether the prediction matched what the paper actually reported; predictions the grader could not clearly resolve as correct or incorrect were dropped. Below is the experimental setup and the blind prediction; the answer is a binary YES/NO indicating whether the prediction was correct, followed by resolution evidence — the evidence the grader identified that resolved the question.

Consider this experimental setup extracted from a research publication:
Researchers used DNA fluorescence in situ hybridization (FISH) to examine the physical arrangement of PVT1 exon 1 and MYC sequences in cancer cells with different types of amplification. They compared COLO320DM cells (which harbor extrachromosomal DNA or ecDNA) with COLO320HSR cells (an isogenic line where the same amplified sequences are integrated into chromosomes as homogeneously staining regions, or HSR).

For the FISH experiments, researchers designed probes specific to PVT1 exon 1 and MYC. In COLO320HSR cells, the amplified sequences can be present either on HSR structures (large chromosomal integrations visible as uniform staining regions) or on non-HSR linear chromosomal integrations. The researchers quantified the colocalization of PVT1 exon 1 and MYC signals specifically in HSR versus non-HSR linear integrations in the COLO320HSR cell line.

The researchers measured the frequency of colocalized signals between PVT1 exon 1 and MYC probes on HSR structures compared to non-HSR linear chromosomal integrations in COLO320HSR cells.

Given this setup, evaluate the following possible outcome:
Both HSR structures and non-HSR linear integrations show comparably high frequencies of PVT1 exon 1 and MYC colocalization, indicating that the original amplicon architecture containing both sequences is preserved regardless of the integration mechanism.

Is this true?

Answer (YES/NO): NO